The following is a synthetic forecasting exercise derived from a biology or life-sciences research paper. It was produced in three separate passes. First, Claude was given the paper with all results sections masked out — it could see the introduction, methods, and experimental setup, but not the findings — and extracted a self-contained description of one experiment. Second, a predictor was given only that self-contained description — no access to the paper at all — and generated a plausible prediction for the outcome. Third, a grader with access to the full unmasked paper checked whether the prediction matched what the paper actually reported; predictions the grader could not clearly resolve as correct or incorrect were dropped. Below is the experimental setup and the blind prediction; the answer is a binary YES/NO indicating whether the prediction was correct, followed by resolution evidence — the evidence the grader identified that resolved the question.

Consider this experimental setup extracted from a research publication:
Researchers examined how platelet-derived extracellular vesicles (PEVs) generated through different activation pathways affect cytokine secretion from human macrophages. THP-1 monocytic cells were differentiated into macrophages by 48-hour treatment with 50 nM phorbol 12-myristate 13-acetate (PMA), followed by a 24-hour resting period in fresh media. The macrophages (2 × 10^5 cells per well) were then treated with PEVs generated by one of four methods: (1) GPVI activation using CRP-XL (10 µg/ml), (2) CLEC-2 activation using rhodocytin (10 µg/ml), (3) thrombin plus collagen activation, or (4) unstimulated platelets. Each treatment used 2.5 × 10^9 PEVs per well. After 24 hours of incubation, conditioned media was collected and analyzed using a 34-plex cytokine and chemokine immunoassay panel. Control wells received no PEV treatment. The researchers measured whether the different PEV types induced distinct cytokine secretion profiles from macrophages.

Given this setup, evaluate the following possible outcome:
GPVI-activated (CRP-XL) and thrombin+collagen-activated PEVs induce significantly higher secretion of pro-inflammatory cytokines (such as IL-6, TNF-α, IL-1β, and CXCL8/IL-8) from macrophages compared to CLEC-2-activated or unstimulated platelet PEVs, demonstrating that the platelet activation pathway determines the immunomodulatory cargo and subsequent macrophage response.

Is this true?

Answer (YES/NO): NO